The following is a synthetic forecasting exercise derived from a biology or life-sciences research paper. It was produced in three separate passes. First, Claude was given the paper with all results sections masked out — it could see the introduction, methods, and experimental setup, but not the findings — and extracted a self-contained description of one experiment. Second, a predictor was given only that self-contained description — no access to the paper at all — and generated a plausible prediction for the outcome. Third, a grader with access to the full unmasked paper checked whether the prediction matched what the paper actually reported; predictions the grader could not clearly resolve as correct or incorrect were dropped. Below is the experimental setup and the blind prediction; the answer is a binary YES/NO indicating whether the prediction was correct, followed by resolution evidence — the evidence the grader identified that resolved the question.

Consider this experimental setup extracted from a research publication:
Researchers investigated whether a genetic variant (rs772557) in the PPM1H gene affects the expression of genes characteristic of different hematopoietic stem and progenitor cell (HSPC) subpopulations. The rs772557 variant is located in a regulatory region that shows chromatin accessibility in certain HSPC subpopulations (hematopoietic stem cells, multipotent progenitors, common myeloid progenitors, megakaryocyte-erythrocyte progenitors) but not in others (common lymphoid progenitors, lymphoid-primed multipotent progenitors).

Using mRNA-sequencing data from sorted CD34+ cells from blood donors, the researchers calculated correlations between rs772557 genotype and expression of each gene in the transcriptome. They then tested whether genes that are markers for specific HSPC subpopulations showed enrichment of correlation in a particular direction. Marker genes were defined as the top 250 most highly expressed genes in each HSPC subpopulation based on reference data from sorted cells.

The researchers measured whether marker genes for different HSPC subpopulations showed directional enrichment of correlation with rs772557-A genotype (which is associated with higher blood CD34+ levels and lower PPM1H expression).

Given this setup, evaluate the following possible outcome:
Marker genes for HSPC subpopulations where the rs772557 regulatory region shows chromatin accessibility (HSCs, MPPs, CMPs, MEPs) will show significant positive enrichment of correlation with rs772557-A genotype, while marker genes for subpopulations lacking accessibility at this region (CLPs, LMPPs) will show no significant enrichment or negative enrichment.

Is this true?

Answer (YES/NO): YES